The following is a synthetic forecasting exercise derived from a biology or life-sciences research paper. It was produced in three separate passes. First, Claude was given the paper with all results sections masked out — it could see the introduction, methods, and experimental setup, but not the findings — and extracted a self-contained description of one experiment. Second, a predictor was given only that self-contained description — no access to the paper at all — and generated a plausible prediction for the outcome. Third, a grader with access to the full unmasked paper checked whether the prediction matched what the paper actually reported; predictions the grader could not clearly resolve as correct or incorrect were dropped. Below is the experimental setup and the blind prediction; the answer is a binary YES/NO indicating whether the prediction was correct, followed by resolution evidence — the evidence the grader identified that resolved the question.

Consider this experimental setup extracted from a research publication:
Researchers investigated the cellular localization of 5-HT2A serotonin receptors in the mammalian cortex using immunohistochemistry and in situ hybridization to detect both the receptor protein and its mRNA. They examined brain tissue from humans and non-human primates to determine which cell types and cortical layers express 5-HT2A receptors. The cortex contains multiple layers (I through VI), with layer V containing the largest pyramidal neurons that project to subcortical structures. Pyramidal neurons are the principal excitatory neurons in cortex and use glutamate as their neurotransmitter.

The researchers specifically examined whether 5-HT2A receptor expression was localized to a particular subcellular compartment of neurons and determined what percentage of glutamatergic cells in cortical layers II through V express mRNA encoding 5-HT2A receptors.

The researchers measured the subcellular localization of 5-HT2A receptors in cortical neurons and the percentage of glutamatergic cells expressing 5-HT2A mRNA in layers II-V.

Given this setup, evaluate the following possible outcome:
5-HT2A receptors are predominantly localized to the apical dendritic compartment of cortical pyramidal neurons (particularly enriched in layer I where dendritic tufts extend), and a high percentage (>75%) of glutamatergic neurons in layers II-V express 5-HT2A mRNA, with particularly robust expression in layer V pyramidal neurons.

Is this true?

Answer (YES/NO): YES